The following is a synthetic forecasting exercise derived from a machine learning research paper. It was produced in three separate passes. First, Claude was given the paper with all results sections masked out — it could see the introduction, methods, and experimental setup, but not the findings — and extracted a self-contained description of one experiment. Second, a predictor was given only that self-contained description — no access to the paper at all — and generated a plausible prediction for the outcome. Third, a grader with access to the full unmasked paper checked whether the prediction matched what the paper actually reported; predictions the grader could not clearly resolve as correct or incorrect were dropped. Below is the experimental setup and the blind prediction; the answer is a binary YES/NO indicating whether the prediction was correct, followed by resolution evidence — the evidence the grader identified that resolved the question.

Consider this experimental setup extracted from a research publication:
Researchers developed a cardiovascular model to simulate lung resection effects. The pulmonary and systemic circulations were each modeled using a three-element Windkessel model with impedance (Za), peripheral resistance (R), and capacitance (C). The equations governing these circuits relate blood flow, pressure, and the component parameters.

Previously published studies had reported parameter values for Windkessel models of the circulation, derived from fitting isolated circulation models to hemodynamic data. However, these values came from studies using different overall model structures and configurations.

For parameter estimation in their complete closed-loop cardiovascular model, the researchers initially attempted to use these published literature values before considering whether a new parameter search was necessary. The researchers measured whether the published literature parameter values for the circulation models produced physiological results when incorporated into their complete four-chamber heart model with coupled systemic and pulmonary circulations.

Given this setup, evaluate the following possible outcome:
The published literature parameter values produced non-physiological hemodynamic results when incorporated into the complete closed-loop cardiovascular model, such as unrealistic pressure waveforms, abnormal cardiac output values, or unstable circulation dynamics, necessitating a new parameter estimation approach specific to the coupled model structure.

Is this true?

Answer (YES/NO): YES